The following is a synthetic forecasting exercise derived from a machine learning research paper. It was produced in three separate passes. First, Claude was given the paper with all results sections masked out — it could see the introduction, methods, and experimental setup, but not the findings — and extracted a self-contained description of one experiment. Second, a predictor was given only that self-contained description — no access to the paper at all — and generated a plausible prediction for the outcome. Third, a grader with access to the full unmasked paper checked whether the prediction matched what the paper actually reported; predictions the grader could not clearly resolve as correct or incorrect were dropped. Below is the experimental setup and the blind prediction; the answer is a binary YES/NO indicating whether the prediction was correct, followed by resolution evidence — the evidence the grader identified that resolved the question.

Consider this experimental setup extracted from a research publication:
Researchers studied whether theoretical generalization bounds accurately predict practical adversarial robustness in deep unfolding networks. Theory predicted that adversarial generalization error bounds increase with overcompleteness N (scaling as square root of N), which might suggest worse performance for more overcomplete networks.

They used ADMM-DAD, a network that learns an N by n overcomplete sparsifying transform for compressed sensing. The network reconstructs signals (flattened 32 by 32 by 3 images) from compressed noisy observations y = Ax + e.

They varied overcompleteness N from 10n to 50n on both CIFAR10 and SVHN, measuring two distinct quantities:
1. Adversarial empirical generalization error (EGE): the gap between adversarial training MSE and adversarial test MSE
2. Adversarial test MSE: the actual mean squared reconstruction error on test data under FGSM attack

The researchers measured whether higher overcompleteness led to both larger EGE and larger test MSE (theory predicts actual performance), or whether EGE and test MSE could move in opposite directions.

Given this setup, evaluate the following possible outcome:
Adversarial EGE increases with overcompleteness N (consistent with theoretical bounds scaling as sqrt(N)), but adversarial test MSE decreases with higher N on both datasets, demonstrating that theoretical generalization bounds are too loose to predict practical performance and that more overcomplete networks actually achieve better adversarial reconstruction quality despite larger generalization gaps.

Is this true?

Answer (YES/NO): YES